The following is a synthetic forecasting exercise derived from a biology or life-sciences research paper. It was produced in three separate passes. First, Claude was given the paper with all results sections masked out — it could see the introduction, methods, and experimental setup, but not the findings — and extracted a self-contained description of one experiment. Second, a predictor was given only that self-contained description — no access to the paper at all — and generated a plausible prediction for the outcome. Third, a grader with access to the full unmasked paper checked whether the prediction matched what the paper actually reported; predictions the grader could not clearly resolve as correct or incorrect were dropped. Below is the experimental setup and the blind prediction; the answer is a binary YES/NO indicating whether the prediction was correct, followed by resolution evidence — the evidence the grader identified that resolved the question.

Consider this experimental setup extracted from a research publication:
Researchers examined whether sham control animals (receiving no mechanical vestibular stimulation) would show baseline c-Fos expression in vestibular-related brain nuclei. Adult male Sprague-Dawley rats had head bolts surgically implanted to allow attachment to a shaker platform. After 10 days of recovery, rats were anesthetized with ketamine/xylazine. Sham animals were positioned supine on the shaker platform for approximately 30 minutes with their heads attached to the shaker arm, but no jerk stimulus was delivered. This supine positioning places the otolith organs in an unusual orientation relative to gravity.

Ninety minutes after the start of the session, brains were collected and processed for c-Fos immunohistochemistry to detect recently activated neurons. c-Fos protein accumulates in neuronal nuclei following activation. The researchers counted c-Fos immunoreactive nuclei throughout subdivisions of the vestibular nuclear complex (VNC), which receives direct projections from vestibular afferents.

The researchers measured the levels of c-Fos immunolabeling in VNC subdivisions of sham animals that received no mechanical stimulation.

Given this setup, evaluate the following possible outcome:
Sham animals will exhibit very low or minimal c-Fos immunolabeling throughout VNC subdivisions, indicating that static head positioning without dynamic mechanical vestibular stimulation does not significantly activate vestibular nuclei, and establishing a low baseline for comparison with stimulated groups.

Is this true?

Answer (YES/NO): NO